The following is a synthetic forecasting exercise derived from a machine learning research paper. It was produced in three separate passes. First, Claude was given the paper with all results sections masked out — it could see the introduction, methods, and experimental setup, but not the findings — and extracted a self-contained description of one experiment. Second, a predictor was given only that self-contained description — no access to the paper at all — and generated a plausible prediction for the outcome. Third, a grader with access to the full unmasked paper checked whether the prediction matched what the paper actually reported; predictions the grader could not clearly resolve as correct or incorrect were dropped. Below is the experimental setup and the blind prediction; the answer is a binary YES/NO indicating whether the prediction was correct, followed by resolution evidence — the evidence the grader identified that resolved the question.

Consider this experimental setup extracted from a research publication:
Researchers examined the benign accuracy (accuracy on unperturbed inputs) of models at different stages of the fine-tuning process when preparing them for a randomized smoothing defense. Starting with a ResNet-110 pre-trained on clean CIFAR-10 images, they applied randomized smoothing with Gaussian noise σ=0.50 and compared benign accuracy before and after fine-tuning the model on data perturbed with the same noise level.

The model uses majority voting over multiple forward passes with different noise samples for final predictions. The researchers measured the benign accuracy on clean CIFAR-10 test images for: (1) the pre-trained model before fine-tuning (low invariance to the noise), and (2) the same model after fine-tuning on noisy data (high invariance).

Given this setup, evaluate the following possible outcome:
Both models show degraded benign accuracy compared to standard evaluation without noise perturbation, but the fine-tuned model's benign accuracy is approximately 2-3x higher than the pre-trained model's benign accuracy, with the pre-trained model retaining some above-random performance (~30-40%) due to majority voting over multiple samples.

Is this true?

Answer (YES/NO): NO